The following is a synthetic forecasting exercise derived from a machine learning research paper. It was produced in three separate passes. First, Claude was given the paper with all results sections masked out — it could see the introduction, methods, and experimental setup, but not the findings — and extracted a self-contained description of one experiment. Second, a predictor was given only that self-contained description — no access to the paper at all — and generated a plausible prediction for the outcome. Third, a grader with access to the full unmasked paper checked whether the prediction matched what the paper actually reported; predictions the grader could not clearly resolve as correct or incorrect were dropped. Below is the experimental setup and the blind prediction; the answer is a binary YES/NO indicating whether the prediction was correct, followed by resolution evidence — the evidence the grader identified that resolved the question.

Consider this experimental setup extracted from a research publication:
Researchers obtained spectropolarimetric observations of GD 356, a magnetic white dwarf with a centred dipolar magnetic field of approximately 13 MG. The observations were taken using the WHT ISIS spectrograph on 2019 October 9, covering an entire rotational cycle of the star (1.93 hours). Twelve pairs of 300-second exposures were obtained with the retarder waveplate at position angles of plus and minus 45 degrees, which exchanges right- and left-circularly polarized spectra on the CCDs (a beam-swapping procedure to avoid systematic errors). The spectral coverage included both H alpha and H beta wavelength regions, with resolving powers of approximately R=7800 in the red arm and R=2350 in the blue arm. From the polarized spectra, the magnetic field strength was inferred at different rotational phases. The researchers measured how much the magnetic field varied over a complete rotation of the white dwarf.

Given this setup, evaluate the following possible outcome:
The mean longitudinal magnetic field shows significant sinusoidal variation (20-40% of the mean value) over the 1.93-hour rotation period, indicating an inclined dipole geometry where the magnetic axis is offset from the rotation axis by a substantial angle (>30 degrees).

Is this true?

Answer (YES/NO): NO